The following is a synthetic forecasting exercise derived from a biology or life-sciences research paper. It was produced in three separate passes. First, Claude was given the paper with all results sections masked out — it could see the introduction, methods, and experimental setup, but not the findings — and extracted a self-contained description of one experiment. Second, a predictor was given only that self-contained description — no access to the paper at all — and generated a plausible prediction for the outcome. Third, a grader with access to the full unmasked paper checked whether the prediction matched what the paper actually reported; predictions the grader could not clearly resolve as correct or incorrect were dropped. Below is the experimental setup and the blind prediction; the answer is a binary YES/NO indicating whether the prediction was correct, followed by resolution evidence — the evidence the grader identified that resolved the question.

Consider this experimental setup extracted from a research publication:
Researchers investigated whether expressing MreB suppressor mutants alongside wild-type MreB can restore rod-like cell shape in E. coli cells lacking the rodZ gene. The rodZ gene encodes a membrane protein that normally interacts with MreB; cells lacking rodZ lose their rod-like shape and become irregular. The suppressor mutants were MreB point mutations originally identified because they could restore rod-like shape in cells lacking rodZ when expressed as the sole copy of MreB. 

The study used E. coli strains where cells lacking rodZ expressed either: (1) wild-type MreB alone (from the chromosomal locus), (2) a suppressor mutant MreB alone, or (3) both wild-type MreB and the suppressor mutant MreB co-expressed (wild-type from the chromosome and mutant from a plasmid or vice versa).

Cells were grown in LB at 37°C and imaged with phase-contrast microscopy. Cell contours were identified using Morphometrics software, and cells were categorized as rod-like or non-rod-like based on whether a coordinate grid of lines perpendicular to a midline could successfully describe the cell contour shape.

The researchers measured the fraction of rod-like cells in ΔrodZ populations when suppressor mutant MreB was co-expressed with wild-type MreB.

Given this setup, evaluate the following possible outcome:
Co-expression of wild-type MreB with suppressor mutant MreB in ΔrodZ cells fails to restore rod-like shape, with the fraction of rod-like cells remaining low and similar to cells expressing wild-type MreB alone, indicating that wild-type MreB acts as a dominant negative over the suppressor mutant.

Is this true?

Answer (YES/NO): NO